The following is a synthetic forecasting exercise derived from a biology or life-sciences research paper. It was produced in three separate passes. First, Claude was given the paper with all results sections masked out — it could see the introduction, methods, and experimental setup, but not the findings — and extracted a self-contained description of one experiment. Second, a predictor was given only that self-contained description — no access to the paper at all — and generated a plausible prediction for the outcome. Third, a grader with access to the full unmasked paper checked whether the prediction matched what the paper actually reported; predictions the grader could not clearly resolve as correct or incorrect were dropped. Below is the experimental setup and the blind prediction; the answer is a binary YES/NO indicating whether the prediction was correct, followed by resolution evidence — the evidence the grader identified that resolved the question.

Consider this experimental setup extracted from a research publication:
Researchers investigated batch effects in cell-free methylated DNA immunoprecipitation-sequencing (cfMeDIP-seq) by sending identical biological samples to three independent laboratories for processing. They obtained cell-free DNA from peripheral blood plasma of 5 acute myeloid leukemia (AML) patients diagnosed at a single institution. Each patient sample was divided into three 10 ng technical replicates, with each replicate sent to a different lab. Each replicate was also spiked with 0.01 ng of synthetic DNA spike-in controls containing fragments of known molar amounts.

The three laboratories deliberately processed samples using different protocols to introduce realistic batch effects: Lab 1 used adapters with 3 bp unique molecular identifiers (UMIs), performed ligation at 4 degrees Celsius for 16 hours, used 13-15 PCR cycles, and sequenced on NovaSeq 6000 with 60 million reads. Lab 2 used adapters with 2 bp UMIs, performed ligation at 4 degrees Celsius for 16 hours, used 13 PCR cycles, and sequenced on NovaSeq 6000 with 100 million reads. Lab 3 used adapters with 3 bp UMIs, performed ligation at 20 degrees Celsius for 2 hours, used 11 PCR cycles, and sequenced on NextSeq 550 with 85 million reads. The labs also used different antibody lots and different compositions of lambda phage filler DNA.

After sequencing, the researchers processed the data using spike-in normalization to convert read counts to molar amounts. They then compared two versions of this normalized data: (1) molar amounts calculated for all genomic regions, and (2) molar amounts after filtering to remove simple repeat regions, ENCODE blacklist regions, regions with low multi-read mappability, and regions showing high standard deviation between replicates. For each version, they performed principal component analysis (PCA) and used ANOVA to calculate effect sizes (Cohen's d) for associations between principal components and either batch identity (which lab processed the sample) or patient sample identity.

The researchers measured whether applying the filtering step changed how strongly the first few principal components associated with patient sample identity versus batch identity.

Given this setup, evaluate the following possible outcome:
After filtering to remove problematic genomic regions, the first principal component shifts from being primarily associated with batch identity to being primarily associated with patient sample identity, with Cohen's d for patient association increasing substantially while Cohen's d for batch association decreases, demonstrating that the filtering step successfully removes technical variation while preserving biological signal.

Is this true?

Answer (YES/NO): NO